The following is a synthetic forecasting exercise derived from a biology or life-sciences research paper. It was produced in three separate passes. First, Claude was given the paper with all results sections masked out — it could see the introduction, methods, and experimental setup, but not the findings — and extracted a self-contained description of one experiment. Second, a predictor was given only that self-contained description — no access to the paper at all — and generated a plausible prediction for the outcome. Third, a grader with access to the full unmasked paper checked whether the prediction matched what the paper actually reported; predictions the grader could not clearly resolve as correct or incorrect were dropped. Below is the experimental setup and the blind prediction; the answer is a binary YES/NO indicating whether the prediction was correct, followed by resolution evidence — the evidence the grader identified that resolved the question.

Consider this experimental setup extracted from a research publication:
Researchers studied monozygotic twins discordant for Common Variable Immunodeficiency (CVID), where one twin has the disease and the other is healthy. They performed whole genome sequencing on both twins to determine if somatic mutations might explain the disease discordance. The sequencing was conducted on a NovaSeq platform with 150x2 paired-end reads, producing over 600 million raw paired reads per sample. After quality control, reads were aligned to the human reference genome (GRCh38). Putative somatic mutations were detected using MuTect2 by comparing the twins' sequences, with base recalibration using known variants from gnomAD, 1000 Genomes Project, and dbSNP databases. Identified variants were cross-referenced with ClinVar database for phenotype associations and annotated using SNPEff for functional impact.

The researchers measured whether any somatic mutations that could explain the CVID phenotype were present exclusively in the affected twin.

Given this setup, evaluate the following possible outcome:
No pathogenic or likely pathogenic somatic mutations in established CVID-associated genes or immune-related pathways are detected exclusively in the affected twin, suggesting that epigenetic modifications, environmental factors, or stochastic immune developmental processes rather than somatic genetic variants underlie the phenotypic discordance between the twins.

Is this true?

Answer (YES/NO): YES